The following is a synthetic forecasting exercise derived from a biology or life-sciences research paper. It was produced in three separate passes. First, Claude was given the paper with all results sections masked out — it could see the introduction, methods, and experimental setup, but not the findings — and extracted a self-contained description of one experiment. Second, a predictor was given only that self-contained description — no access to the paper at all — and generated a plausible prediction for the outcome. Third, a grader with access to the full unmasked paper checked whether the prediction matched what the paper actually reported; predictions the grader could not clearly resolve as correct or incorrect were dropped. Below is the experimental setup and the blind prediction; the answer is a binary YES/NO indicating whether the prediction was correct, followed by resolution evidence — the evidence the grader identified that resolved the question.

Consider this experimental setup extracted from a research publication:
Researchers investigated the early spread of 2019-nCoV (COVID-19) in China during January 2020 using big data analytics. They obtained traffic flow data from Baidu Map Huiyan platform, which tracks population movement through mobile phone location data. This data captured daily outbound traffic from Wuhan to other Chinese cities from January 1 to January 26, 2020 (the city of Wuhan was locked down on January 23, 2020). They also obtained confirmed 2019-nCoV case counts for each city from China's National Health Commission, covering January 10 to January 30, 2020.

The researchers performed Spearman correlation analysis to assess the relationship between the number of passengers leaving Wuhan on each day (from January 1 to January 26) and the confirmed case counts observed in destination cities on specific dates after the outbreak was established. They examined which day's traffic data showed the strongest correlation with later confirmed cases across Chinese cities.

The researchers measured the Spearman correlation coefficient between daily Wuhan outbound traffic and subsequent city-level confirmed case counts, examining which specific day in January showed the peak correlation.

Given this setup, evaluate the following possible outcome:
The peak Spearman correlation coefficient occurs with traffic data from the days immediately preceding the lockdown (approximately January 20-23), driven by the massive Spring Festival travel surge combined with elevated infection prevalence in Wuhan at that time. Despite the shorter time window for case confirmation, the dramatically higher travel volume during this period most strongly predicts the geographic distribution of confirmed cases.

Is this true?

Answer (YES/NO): NO